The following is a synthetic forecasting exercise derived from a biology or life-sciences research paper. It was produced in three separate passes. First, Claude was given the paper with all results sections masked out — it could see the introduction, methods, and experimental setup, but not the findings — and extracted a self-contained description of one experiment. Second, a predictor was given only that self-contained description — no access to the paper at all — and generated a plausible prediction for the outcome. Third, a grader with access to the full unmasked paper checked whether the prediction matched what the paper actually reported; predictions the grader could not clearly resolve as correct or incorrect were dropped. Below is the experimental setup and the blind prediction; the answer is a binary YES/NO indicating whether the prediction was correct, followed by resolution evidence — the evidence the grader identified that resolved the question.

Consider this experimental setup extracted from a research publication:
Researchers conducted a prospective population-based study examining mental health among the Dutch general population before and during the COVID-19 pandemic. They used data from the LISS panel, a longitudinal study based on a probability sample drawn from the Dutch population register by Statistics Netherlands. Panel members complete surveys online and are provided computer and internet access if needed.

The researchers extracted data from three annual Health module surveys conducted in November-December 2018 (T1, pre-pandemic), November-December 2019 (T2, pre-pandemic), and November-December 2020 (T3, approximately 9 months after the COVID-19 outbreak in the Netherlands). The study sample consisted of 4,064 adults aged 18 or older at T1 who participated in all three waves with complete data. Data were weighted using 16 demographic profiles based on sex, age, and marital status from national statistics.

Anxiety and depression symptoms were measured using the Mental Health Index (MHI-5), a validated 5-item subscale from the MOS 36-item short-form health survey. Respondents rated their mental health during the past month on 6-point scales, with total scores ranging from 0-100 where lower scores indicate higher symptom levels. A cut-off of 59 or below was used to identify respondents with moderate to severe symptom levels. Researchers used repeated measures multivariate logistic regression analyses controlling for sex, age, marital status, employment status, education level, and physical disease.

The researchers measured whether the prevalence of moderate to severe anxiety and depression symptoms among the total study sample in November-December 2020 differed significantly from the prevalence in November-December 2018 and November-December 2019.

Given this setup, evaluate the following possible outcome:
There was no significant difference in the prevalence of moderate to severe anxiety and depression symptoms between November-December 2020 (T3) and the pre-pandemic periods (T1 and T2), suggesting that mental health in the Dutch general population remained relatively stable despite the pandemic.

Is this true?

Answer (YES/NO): YES